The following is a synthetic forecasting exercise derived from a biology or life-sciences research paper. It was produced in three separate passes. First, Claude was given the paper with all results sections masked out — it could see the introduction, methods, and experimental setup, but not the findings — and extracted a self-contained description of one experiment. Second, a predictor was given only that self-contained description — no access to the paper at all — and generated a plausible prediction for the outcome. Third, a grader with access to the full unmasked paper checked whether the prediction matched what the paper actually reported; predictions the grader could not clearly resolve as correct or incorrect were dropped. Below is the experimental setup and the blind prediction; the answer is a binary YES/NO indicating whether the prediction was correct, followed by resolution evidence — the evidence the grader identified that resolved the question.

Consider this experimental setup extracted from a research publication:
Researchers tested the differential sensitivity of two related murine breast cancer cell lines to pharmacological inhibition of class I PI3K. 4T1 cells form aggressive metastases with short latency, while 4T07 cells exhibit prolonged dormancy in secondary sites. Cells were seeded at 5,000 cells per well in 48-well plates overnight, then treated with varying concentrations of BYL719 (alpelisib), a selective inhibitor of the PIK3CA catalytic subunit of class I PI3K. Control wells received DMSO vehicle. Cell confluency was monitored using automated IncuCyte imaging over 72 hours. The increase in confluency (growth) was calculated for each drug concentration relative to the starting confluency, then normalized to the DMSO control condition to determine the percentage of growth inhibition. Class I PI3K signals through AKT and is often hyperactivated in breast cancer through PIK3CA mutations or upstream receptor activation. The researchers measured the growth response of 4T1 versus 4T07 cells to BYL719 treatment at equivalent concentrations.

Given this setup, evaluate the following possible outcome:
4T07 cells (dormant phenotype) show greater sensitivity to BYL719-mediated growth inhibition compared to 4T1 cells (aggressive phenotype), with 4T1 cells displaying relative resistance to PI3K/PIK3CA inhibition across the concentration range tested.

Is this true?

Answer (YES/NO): NO